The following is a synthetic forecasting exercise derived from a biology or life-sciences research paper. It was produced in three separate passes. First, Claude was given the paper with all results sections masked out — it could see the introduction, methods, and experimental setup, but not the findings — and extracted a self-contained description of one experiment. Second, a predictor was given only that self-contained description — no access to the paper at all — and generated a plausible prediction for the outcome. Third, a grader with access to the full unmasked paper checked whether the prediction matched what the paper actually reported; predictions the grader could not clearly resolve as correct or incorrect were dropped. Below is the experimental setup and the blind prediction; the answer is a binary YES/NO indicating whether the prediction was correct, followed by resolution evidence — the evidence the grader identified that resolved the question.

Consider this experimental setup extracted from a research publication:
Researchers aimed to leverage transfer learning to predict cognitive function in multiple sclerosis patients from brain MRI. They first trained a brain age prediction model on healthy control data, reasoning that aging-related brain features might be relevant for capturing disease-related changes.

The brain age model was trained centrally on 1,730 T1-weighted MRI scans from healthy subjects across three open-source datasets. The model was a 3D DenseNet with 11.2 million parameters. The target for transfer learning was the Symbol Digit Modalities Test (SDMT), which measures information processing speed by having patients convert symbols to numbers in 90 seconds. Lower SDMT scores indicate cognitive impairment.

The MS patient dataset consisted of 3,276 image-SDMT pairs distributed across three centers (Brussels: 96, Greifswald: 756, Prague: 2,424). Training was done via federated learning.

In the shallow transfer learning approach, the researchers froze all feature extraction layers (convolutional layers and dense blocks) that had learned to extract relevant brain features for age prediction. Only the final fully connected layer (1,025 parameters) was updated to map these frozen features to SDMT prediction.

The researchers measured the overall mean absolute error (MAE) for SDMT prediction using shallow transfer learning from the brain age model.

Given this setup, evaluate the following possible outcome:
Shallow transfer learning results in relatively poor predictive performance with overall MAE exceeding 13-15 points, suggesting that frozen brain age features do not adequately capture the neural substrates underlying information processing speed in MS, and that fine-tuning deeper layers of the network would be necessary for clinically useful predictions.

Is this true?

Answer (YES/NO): YES